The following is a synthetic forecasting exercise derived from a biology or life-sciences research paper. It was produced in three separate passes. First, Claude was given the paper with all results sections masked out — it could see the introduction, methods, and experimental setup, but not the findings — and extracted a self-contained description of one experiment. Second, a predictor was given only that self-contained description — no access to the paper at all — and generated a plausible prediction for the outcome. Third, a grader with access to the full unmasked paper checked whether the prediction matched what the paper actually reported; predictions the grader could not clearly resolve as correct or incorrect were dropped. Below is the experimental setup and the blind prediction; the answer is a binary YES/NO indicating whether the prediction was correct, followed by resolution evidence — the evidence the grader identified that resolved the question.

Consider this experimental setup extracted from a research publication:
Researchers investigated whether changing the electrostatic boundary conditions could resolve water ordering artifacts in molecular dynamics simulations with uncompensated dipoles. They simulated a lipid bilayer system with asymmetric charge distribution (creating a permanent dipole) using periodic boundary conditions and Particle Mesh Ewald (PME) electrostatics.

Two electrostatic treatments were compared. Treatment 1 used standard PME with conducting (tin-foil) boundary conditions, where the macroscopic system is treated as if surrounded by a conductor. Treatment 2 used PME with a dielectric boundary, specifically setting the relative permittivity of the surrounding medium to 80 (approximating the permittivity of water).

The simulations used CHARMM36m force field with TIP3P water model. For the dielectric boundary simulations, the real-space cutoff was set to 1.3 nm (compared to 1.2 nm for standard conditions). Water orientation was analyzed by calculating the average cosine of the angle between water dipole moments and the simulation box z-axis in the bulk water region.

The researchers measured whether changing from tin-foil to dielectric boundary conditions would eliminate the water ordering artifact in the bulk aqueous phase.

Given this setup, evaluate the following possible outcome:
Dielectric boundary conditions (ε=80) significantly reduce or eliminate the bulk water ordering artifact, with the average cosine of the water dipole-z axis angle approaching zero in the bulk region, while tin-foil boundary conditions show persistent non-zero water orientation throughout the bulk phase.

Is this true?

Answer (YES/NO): NO